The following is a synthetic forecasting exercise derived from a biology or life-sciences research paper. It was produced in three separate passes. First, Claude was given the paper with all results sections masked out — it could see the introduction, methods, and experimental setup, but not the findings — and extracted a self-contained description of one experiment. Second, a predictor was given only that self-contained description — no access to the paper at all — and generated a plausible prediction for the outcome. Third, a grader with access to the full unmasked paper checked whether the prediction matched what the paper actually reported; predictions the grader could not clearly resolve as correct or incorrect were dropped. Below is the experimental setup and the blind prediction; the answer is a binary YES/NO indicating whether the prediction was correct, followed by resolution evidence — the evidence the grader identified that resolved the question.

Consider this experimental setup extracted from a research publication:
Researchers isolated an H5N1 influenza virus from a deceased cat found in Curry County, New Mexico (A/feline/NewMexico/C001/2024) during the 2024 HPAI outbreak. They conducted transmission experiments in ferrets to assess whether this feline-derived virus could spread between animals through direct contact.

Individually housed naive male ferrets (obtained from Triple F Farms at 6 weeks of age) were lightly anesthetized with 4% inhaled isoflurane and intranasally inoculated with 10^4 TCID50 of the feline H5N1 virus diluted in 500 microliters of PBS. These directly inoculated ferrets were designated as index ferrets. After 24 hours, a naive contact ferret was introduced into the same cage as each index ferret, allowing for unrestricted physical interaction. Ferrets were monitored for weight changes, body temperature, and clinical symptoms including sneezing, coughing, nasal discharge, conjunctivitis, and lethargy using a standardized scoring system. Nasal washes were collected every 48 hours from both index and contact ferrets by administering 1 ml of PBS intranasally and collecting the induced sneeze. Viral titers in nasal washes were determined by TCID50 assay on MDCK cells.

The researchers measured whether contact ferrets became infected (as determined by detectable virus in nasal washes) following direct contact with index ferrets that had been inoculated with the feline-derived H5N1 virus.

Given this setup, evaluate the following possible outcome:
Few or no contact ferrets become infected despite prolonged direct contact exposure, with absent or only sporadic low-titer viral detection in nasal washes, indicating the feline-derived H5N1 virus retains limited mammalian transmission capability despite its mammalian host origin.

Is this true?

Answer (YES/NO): YES